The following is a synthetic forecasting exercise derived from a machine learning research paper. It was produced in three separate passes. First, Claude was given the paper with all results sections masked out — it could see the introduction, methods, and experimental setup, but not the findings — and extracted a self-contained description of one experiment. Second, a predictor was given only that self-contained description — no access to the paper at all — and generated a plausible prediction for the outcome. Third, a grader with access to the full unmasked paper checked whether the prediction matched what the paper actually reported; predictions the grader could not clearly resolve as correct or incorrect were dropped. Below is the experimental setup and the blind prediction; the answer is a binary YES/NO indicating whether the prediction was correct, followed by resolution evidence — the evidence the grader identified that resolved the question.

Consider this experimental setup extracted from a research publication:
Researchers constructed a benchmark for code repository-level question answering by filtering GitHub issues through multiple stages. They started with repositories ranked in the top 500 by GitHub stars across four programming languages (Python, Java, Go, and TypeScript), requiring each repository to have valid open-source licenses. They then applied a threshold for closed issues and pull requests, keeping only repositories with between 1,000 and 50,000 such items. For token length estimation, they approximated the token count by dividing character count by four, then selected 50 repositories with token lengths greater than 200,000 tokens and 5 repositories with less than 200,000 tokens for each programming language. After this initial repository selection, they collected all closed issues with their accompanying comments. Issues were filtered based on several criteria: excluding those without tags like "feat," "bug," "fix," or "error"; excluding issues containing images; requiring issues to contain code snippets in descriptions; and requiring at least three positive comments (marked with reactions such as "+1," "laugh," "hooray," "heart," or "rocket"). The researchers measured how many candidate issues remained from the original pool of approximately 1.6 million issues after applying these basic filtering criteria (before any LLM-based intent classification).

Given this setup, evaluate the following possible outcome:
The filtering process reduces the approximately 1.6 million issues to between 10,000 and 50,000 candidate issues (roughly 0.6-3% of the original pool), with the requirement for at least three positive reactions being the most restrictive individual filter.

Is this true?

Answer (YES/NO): NO